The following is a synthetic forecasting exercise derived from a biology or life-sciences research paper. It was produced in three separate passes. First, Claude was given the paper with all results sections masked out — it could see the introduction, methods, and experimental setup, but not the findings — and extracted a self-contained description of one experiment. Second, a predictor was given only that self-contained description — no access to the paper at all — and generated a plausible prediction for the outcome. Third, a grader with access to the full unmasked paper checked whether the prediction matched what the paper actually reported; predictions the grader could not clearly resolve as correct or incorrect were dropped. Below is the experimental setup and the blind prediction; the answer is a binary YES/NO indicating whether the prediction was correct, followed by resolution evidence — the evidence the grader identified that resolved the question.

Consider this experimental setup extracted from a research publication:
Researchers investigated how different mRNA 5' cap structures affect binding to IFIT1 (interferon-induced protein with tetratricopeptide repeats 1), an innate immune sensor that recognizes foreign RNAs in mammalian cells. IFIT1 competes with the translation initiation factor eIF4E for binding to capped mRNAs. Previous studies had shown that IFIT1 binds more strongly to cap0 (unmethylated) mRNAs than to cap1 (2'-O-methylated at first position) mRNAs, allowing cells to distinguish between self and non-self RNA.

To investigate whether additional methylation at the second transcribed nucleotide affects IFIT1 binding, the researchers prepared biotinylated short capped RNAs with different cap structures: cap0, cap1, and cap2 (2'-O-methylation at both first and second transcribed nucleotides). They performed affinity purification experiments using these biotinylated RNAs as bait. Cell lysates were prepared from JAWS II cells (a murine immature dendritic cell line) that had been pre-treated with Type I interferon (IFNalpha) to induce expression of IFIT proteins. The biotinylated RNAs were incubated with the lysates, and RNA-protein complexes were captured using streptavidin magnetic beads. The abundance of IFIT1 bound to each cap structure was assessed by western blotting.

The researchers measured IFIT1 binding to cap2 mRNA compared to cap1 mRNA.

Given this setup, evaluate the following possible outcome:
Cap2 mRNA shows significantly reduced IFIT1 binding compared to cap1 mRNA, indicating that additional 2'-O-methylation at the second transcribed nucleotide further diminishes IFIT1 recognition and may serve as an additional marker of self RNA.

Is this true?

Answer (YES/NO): YES